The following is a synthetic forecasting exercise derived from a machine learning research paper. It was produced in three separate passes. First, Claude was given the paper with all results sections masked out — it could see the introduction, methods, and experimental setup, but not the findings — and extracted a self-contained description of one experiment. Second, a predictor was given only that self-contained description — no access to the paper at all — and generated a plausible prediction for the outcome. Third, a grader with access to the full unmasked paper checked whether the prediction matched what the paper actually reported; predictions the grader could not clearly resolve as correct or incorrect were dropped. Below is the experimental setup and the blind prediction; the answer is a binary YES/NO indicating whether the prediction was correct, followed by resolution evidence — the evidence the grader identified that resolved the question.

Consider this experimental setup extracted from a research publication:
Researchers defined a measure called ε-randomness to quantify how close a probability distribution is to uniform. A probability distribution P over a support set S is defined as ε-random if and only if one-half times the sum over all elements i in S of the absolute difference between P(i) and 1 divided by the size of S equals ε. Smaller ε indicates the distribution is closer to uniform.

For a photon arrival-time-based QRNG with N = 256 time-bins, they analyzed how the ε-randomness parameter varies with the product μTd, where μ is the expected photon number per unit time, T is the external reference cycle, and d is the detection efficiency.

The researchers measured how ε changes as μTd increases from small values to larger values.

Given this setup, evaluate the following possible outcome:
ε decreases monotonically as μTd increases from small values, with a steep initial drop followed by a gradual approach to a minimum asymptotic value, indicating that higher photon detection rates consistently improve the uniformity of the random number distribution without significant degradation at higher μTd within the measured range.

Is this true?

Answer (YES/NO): NO